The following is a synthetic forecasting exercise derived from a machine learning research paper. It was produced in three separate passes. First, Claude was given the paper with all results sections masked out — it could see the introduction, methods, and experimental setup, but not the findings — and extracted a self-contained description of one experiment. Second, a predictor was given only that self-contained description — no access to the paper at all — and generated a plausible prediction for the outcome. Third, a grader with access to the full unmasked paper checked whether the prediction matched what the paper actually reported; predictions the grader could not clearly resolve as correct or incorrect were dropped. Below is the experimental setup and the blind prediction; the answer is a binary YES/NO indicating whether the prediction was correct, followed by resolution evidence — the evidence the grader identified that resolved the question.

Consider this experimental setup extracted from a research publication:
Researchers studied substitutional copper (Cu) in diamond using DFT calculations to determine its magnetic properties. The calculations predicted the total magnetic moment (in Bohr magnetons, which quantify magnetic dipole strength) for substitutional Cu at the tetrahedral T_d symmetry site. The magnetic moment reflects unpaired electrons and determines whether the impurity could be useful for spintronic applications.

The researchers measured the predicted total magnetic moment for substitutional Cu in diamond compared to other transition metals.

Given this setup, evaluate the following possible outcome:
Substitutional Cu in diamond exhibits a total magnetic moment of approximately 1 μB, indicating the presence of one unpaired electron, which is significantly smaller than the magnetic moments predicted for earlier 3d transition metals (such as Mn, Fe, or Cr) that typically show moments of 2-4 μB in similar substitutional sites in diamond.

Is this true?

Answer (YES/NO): NO